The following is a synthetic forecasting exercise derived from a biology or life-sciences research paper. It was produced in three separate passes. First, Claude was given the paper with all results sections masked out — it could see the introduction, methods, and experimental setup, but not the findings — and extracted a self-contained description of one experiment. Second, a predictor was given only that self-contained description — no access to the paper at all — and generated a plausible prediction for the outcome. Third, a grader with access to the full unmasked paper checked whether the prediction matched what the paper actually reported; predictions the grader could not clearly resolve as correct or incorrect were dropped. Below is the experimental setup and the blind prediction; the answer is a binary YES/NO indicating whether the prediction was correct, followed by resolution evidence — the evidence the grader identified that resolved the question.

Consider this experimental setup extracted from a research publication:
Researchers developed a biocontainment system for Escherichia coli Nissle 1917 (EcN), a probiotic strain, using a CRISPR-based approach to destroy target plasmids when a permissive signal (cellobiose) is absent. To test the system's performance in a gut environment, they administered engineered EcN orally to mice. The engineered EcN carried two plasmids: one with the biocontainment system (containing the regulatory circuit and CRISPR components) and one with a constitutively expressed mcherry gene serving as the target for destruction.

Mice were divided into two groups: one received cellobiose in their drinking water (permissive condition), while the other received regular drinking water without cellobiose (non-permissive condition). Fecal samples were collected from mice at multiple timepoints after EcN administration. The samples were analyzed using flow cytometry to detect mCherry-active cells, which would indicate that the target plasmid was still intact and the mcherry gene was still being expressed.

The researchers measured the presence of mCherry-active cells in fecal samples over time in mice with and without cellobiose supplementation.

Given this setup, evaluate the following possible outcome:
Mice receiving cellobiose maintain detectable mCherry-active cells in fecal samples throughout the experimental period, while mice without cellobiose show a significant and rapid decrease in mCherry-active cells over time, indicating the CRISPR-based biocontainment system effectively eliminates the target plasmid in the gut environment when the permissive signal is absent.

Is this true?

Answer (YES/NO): YES